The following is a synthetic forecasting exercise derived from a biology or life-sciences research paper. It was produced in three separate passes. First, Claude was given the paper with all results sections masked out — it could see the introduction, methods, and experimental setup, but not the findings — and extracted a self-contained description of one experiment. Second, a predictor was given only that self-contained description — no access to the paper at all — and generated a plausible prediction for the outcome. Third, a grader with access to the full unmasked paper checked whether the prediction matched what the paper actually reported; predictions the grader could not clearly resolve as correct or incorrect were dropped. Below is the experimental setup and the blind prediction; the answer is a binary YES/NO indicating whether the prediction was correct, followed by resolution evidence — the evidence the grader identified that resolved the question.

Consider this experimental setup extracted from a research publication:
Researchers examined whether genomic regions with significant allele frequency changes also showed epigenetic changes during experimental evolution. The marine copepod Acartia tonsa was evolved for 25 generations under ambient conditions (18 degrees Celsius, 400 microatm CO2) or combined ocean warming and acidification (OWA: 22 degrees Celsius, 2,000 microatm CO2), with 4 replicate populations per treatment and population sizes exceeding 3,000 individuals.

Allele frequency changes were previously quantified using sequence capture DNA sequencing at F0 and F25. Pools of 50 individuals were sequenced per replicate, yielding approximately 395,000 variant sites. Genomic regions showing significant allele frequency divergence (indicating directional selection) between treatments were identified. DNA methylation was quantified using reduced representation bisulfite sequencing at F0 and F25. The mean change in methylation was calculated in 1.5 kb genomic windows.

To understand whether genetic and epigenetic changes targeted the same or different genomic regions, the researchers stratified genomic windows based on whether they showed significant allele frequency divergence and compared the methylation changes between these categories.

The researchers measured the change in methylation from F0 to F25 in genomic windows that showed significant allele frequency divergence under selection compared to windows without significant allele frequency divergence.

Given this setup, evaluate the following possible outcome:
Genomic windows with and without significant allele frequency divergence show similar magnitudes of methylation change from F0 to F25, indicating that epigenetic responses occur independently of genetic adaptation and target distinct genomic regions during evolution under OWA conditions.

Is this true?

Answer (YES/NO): NO